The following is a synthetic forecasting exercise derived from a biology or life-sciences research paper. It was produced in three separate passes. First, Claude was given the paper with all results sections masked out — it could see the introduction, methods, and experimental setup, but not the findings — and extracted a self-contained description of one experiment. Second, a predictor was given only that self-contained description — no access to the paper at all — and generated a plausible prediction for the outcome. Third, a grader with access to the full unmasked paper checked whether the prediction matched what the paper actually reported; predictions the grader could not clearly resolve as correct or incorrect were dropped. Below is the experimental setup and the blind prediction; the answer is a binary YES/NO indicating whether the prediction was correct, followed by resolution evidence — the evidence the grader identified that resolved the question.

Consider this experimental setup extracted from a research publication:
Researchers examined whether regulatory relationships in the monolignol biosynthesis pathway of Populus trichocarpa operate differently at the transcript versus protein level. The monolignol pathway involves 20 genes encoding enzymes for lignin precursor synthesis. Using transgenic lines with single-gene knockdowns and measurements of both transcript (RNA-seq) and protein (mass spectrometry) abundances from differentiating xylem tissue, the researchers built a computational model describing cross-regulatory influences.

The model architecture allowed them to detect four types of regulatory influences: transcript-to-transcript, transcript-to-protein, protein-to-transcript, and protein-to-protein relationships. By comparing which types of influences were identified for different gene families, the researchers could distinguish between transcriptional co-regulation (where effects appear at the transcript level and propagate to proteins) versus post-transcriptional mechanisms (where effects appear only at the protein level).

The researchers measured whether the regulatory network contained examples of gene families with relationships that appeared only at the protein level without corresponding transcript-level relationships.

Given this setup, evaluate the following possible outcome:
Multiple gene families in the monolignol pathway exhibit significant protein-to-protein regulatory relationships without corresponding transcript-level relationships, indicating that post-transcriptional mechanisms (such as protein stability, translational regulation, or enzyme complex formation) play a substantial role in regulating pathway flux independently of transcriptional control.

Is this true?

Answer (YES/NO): YES